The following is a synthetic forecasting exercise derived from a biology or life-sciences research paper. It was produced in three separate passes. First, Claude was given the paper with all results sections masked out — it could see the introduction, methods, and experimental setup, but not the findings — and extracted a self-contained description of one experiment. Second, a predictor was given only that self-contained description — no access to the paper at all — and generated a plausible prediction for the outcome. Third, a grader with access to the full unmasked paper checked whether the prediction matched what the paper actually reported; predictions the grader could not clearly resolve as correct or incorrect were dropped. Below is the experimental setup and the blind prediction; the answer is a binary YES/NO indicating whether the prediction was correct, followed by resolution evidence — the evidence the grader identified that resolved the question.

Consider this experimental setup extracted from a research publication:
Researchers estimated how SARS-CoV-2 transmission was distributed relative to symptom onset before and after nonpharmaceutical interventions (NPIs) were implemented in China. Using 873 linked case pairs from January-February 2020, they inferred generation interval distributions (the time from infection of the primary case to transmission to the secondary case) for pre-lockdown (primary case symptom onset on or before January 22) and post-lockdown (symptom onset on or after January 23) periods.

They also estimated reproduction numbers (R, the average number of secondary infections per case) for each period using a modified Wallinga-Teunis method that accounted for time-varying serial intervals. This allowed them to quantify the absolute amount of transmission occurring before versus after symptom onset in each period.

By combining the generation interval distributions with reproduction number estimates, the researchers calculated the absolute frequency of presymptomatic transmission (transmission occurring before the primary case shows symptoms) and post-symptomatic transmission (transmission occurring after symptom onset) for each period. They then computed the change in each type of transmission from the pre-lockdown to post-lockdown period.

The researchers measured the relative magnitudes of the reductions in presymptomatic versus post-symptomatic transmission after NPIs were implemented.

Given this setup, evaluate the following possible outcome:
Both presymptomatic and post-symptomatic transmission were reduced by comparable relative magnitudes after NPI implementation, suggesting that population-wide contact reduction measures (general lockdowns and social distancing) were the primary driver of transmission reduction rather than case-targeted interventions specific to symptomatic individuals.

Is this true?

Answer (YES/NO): NO